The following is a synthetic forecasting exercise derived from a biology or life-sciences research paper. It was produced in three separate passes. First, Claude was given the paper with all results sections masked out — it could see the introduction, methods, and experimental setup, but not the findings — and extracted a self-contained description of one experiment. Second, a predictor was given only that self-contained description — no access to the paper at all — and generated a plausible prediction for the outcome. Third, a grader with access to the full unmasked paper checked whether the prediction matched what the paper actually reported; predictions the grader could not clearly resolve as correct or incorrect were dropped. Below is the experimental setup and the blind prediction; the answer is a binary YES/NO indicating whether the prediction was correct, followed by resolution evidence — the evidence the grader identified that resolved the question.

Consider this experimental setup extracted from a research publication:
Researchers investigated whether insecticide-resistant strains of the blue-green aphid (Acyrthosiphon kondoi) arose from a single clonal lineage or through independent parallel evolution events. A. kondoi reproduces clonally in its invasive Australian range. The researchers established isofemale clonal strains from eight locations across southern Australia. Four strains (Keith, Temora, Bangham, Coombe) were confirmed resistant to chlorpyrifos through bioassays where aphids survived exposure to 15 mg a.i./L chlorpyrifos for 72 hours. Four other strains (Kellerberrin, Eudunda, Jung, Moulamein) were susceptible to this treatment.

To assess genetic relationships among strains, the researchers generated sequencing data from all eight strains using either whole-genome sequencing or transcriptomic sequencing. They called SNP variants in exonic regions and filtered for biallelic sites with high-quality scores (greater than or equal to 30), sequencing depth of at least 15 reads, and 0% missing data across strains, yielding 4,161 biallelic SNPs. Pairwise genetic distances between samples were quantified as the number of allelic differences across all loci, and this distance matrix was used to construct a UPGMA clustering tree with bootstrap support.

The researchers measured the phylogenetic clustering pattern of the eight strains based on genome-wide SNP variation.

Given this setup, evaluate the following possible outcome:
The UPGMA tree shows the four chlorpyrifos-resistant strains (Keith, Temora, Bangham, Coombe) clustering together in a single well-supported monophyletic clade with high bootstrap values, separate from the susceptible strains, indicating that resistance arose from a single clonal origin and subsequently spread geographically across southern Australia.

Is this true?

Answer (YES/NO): YES